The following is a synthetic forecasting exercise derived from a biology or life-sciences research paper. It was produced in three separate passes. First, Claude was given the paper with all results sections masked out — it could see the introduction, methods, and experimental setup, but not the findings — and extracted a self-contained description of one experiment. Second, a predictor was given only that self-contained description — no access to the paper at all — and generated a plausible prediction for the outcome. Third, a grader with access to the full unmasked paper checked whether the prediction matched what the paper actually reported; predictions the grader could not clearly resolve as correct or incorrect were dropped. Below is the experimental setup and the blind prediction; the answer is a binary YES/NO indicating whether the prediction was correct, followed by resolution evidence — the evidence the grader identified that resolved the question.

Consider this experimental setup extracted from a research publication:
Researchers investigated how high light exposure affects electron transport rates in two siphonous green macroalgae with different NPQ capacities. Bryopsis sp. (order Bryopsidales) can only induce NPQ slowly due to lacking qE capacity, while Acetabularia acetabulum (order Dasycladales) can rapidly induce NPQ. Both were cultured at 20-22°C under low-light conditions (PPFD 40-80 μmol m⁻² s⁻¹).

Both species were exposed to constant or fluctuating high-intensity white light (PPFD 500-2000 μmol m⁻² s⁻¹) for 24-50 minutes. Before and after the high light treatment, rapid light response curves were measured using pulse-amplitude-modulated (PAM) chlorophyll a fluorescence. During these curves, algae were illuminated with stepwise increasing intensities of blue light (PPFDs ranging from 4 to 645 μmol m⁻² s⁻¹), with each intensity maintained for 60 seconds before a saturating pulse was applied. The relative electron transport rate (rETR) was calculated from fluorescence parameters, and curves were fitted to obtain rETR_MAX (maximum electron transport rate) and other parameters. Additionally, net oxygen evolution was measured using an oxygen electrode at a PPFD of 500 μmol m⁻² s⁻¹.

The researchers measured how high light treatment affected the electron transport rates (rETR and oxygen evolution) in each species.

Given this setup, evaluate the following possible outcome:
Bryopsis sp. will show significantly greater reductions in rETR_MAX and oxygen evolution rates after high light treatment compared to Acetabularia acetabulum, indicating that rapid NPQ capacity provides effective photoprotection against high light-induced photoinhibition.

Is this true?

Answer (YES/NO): NO